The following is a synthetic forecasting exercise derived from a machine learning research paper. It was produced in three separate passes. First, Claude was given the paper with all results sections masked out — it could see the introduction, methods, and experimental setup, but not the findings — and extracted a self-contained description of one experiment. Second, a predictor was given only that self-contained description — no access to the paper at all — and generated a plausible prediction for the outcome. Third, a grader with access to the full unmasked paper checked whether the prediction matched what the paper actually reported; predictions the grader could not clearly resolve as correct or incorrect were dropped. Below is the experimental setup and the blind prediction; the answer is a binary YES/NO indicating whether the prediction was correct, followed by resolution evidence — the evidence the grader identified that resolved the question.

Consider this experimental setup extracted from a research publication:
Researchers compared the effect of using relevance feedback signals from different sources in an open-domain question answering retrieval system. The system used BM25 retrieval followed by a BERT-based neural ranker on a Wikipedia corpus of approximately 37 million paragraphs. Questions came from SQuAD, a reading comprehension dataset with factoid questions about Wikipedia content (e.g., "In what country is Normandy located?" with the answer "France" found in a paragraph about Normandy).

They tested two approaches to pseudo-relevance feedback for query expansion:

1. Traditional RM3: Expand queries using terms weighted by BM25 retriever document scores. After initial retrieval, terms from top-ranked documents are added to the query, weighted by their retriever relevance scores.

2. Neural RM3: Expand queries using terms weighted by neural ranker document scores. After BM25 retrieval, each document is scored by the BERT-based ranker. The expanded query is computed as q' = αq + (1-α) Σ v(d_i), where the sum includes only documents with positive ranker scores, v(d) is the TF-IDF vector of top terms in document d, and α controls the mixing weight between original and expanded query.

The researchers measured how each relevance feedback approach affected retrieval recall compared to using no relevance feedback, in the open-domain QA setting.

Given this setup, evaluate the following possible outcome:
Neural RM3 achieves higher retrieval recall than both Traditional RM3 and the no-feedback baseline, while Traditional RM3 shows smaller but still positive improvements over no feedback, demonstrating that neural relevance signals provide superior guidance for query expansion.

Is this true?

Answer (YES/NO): NO